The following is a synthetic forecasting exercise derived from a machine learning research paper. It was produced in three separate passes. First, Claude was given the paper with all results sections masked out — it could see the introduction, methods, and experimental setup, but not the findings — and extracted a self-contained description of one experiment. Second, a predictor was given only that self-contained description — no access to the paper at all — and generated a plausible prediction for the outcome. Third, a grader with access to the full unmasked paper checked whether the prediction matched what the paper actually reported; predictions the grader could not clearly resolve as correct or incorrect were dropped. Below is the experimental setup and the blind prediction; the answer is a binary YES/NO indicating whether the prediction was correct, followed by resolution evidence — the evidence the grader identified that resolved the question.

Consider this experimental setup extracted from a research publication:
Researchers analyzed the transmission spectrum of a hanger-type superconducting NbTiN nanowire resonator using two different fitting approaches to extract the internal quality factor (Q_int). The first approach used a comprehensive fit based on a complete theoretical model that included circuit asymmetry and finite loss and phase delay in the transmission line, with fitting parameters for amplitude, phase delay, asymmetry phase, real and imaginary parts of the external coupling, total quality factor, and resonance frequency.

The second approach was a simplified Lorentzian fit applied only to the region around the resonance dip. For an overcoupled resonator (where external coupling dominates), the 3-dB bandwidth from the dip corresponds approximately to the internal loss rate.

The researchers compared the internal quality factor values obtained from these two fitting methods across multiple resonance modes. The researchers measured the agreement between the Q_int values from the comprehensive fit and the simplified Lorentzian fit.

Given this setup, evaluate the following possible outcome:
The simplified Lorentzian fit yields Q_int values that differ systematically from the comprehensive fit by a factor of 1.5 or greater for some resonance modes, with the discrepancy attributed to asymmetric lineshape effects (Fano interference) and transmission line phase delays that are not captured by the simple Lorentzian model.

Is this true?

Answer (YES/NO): NO